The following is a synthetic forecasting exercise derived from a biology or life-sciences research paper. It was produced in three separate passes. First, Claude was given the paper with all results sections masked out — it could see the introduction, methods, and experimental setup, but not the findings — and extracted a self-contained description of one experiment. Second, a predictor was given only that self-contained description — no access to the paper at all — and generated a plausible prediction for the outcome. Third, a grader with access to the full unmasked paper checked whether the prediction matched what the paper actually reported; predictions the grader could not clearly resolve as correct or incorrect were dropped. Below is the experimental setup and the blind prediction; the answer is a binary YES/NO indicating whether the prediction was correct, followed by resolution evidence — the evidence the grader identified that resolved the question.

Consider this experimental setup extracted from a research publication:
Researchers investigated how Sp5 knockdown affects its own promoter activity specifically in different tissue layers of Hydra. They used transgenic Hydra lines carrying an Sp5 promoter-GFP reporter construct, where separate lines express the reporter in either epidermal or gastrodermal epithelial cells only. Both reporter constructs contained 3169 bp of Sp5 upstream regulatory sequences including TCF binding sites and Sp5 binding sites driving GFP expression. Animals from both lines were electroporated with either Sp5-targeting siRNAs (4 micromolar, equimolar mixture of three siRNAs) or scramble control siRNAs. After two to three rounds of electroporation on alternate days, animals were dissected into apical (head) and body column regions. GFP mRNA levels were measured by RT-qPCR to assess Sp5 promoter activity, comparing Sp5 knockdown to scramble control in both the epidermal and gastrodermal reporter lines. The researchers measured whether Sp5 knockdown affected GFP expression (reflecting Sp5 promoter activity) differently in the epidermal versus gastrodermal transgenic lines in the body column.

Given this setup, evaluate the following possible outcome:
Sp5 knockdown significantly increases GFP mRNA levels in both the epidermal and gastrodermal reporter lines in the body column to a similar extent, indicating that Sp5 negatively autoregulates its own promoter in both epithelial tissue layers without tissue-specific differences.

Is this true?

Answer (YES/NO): NO